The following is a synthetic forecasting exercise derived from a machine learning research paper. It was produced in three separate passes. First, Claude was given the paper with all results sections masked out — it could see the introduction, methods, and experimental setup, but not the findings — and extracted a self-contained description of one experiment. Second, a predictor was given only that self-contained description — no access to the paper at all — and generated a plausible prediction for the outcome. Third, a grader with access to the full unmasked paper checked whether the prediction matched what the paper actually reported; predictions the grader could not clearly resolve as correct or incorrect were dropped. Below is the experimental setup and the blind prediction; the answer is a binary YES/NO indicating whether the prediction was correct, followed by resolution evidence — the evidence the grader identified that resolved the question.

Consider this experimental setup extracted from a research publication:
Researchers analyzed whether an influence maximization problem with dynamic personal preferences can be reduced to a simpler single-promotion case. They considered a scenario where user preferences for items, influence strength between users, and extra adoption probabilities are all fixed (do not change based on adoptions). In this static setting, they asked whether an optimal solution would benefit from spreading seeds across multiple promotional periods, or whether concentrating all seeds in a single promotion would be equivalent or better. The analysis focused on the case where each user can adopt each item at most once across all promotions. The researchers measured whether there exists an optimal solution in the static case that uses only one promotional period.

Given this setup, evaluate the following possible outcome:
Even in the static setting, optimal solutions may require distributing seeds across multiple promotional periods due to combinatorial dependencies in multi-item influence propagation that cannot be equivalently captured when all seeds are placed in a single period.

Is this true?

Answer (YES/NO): NO